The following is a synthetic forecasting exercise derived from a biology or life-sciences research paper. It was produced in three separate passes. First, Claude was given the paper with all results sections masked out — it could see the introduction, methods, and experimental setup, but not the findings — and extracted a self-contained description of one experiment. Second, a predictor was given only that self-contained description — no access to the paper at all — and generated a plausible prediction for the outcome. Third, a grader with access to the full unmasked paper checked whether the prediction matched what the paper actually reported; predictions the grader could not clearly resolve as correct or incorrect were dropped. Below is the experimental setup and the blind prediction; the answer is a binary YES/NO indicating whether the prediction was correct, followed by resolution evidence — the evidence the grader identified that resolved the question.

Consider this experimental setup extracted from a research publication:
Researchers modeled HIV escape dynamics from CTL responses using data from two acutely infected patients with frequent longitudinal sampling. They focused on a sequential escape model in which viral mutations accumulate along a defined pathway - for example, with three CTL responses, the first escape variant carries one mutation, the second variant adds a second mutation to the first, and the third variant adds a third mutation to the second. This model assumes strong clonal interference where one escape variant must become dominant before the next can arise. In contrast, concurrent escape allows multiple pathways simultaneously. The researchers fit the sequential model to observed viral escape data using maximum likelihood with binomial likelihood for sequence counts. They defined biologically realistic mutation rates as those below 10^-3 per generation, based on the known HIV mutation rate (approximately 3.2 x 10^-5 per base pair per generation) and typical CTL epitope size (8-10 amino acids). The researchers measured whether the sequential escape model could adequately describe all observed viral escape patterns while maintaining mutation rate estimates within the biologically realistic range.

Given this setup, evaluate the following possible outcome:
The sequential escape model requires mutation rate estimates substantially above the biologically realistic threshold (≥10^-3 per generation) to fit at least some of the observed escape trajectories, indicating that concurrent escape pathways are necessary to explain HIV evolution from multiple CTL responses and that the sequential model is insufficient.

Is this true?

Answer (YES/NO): YES